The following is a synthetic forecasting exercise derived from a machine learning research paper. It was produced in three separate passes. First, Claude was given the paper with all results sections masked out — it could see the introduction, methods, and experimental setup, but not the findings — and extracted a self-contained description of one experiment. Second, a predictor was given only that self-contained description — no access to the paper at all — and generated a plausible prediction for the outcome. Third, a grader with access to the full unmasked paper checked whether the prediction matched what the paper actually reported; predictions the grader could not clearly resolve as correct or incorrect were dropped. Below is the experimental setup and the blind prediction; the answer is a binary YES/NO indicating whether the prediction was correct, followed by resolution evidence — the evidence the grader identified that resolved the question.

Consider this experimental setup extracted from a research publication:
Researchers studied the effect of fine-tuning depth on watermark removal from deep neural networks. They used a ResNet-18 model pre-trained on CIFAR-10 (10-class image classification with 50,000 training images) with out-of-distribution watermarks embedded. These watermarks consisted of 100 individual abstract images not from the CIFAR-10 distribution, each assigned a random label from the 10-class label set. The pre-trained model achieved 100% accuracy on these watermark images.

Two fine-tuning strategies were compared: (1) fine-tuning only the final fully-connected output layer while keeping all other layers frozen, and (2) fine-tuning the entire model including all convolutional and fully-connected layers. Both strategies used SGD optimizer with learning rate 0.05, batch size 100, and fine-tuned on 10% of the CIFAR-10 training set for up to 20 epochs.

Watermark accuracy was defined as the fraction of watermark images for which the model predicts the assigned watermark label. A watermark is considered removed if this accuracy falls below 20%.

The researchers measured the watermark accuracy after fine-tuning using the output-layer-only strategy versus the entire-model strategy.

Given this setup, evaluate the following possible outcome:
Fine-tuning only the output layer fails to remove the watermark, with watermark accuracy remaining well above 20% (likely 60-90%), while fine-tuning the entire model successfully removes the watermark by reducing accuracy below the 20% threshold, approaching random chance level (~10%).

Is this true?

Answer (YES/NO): YES